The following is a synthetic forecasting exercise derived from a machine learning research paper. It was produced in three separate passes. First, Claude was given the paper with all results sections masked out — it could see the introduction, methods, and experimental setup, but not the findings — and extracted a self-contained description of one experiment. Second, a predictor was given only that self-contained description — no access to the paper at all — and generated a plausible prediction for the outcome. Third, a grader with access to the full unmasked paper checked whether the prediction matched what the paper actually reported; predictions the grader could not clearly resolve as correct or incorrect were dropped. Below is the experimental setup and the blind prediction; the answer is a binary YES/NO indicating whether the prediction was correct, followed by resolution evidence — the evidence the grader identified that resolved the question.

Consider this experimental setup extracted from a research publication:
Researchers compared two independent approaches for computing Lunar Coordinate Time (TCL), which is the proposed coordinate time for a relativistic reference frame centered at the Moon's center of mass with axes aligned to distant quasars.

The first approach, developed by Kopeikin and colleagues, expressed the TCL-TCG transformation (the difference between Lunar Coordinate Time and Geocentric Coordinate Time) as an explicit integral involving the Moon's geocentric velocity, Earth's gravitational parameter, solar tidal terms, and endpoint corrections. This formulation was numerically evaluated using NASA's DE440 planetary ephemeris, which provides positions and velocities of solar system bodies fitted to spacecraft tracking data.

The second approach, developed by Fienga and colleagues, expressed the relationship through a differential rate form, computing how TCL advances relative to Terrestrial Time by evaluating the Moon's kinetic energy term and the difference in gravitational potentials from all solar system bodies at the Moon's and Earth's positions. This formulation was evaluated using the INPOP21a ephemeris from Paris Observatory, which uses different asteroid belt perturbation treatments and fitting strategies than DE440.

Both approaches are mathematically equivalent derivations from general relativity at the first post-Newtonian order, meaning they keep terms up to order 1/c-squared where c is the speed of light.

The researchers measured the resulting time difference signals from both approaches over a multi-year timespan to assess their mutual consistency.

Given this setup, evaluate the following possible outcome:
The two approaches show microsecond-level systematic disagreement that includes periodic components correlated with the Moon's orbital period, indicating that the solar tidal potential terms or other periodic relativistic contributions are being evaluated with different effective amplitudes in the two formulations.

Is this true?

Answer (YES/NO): NO